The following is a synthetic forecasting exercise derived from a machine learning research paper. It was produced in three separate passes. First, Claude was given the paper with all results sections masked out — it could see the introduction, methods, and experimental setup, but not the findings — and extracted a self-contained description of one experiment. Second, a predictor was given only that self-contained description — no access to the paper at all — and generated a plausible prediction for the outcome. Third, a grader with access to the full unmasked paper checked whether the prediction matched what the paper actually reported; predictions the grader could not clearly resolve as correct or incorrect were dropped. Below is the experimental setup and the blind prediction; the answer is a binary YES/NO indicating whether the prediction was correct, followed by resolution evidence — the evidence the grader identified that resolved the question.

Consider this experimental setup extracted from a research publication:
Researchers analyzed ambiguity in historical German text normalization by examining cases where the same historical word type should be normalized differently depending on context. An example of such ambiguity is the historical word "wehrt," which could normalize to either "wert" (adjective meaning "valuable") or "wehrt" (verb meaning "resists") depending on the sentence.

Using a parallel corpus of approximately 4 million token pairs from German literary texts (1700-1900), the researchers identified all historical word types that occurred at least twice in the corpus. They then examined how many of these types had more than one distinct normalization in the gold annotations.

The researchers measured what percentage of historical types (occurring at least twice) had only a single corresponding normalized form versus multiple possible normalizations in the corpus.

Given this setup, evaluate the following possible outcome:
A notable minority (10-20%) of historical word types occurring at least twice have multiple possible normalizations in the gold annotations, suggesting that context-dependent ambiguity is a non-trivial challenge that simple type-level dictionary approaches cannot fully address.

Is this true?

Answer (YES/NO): NO